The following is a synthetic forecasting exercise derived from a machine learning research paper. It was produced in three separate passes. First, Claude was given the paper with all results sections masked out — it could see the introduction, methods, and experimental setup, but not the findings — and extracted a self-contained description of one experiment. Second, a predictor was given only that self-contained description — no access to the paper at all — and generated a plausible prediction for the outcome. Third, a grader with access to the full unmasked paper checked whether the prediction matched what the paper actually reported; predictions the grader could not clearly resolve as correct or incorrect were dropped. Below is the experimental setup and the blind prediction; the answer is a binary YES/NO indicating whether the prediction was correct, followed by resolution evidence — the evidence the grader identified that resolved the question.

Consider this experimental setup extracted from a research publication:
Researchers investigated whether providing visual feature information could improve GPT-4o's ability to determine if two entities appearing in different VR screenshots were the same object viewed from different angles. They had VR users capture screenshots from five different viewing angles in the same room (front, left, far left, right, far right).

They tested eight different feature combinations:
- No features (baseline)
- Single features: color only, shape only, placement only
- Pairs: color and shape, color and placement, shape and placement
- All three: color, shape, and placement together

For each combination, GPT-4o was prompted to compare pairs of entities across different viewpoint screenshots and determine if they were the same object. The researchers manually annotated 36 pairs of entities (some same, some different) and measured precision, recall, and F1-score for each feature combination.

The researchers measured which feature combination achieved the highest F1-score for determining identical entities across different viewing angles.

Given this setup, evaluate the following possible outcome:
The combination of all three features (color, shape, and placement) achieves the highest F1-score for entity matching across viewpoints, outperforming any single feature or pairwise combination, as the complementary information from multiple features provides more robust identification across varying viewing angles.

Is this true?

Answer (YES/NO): YES